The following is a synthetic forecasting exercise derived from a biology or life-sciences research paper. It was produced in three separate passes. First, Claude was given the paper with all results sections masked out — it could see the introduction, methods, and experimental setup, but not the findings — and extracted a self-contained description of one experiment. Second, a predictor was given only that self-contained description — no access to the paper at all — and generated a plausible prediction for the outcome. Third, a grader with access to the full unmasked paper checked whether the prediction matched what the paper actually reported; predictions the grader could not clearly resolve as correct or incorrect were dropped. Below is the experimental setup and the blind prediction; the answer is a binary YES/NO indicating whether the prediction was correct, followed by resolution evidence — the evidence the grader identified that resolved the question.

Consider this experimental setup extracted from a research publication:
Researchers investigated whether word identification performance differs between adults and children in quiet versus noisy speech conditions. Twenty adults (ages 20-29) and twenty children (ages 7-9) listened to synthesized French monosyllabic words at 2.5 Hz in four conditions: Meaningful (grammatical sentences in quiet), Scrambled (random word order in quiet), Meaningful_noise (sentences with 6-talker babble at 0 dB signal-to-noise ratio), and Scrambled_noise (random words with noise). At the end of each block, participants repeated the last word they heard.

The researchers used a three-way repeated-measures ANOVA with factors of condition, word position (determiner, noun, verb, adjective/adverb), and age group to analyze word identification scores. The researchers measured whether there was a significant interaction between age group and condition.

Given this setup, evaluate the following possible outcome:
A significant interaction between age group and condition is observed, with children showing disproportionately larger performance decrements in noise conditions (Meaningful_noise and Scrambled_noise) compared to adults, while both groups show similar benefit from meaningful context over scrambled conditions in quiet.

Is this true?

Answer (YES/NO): NO